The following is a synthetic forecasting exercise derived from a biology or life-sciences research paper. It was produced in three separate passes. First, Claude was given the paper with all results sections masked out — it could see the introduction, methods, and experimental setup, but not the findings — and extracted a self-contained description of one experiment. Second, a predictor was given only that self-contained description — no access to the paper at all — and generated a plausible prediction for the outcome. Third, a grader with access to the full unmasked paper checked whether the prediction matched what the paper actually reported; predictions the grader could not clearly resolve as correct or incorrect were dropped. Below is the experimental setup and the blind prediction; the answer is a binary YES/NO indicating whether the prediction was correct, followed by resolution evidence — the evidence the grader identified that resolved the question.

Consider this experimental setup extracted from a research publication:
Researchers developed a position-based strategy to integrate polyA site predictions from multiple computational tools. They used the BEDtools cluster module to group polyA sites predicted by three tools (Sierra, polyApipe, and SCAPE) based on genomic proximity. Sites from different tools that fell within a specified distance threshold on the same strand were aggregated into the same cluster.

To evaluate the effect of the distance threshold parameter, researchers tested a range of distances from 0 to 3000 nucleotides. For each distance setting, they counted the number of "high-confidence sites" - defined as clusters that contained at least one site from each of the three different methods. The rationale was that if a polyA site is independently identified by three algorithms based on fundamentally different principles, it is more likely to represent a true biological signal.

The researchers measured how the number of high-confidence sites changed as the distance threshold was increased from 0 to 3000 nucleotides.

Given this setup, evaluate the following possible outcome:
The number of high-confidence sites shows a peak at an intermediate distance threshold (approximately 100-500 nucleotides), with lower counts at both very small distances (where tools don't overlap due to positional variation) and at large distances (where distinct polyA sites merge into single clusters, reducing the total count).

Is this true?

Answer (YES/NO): YES